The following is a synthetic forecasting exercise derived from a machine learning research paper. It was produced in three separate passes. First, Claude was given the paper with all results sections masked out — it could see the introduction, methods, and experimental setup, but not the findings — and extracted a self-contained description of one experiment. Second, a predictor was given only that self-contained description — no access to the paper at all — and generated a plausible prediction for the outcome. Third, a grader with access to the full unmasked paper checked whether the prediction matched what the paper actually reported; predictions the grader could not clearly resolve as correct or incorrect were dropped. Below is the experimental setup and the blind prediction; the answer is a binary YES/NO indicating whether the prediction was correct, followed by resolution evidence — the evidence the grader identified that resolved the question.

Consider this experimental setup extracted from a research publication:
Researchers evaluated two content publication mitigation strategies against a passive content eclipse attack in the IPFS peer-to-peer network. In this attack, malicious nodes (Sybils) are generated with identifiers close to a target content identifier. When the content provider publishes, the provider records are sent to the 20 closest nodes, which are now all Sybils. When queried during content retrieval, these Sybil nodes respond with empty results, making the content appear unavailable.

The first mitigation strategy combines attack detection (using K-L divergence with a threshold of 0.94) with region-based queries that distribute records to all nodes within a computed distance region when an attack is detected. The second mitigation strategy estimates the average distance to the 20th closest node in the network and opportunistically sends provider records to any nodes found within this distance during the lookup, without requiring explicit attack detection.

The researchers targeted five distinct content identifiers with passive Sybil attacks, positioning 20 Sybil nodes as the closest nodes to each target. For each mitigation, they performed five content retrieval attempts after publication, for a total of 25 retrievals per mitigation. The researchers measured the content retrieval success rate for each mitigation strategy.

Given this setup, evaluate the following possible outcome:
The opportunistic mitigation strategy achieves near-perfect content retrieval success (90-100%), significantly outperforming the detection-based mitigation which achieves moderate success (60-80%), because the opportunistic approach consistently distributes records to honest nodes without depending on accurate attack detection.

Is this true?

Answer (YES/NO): NO